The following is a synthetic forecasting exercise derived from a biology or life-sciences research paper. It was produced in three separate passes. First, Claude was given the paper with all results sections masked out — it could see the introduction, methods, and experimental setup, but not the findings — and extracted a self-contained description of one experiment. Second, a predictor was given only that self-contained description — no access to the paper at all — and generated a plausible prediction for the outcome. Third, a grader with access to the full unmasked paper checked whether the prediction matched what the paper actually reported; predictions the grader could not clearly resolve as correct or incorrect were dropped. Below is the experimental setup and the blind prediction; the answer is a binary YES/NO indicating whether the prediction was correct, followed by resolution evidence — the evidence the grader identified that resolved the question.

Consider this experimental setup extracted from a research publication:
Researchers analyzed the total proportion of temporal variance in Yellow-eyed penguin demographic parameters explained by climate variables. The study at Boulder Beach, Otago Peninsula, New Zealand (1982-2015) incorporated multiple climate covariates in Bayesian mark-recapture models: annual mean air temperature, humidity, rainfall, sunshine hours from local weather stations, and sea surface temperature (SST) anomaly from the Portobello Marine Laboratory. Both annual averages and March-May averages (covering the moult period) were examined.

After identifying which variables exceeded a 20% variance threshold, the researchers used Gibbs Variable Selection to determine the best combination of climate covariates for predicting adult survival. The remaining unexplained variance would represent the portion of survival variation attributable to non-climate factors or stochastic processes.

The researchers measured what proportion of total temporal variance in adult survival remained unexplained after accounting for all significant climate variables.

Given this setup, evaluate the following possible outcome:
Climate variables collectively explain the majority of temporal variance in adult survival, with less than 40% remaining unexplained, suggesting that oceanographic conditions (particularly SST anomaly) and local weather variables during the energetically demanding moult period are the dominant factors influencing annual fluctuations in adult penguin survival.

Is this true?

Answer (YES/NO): NO